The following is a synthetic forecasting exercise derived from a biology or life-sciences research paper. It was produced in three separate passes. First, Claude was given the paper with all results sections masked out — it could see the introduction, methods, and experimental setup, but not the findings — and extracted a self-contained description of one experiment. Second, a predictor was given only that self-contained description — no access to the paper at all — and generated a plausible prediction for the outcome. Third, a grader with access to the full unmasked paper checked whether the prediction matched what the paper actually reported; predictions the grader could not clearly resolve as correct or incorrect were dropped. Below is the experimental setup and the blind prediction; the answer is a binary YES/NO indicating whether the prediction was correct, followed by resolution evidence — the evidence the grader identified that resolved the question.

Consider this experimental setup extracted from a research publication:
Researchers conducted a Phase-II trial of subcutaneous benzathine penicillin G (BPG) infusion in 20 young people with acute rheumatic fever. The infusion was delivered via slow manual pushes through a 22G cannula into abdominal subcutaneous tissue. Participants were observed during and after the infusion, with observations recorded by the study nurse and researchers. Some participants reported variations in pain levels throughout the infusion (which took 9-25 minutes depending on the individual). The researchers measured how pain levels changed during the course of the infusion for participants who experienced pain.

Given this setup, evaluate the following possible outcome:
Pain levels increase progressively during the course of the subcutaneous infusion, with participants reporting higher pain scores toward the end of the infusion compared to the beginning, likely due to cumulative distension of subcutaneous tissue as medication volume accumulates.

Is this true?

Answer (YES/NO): YES